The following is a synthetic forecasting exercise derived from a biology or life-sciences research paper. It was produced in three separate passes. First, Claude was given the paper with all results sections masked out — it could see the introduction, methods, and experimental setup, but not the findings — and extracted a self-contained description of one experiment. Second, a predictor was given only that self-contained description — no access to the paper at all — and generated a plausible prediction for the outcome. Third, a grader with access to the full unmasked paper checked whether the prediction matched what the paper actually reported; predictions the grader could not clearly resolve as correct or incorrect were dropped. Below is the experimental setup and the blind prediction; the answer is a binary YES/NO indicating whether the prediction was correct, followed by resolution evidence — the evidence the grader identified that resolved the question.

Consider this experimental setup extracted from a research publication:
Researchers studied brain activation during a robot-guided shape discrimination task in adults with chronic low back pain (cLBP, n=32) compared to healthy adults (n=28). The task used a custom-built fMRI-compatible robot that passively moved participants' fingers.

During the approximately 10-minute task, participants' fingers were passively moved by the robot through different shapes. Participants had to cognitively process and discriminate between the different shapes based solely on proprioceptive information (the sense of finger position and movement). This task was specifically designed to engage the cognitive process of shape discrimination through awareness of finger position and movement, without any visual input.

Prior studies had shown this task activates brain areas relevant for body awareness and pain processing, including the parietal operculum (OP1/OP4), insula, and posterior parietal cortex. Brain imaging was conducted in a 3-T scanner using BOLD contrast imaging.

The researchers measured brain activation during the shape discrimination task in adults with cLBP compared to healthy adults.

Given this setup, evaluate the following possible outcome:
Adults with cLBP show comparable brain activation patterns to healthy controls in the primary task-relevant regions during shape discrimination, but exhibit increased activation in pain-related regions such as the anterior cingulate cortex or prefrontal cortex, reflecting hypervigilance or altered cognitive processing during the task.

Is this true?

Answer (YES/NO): NO